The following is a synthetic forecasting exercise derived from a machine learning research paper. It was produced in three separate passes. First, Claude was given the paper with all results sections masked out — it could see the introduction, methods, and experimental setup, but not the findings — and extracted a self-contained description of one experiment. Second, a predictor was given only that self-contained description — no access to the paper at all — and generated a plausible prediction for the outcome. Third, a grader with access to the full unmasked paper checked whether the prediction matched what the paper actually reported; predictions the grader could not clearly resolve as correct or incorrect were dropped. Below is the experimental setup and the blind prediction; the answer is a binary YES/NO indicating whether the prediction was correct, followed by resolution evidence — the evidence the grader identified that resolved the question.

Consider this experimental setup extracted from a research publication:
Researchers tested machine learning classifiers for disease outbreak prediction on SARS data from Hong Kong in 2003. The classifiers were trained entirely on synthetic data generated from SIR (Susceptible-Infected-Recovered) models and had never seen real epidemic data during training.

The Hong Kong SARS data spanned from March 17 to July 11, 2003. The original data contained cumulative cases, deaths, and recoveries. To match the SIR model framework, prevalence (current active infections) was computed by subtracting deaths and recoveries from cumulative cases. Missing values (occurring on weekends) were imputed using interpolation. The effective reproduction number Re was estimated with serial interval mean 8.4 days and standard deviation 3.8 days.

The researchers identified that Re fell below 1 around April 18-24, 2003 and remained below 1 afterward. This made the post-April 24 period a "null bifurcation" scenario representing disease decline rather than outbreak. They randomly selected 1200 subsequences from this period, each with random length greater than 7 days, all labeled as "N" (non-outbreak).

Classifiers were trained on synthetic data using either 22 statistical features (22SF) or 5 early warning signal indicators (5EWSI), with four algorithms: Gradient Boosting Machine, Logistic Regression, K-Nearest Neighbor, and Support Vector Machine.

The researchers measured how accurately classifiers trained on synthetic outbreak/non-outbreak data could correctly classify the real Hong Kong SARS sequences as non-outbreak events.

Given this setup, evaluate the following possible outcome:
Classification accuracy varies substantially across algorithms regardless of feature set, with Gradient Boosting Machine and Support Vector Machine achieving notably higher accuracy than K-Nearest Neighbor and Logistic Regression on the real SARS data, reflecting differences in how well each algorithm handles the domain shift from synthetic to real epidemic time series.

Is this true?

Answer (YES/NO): NO